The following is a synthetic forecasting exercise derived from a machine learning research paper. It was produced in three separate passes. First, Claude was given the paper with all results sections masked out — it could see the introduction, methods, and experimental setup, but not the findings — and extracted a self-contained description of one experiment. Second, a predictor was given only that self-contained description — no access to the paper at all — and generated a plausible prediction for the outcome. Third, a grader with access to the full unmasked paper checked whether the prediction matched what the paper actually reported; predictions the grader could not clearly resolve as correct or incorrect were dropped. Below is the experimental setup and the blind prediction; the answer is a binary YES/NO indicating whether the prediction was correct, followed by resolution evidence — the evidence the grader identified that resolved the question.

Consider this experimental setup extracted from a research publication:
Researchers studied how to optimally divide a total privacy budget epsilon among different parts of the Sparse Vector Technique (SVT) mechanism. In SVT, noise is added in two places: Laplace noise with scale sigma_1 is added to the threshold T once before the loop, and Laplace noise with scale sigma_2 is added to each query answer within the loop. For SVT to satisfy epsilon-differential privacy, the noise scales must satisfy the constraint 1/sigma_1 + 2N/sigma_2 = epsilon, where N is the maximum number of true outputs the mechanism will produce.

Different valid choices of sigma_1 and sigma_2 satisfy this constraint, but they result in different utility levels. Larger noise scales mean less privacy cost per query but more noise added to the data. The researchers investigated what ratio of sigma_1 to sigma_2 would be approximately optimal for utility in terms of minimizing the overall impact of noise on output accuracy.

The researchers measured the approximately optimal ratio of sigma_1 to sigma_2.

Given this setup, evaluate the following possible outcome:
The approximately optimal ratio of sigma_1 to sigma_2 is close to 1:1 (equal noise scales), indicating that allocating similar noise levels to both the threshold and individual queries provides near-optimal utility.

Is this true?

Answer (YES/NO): NO